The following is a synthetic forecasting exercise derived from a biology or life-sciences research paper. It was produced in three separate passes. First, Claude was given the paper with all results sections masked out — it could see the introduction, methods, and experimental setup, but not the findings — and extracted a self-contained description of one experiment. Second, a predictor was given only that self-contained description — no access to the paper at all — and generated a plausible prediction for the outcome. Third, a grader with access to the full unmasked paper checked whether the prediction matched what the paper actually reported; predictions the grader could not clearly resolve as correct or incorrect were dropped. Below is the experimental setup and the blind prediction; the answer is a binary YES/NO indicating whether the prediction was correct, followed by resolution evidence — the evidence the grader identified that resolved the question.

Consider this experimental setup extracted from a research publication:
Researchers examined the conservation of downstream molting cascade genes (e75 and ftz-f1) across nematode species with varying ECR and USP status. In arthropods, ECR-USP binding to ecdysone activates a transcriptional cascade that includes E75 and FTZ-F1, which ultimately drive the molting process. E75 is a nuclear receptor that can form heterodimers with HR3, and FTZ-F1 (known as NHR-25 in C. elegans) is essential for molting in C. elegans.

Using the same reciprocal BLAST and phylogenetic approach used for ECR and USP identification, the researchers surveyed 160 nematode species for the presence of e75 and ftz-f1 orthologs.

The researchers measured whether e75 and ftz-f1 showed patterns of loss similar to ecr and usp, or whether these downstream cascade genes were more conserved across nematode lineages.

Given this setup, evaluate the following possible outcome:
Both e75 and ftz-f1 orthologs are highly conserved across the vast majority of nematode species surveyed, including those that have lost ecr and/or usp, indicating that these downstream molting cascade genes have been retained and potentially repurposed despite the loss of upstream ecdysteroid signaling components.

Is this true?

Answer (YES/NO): YES